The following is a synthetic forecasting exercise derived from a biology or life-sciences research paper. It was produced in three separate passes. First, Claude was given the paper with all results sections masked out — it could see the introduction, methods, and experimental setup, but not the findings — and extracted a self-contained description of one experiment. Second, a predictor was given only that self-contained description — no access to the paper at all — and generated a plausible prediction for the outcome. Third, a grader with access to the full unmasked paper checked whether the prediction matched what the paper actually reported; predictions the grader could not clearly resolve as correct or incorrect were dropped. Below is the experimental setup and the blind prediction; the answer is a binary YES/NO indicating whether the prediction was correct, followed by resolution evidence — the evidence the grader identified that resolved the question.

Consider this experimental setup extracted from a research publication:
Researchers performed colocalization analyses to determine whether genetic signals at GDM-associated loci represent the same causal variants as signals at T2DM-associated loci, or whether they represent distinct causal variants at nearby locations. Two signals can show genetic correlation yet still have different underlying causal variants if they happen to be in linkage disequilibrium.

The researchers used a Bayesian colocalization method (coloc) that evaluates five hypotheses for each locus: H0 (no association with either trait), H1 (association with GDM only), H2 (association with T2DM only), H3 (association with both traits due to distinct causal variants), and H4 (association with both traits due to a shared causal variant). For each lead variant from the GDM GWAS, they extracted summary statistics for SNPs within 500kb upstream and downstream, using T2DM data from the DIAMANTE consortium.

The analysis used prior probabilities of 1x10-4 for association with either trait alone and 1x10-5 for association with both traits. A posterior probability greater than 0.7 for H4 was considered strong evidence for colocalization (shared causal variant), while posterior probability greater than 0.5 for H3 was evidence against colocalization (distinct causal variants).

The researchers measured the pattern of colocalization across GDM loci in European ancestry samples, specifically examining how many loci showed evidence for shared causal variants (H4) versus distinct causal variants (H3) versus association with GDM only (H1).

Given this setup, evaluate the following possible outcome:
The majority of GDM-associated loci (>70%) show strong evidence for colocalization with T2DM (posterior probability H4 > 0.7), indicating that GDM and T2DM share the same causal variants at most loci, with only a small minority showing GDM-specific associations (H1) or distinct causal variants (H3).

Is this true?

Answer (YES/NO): NO